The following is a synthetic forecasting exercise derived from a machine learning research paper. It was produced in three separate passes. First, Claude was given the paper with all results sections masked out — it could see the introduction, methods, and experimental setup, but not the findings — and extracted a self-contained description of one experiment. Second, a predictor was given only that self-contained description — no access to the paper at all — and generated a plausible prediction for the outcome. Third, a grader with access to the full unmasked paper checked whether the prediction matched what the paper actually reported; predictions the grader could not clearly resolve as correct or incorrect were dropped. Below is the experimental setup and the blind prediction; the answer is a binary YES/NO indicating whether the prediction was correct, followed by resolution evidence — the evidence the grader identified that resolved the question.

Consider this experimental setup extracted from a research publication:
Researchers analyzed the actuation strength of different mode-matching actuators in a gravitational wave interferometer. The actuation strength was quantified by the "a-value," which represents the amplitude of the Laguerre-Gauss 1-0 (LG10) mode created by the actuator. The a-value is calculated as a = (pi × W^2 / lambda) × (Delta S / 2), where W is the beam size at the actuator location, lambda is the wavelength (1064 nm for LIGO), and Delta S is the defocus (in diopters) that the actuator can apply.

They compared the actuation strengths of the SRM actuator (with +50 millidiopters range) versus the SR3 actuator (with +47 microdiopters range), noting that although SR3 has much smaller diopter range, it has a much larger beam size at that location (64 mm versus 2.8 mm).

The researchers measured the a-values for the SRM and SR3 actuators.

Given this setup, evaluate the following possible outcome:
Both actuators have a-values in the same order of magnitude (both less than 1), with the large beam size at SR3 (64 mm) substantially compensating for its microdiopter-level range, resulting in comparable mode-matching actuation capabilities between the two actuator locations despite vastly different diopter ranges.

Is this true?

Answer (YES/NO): YES